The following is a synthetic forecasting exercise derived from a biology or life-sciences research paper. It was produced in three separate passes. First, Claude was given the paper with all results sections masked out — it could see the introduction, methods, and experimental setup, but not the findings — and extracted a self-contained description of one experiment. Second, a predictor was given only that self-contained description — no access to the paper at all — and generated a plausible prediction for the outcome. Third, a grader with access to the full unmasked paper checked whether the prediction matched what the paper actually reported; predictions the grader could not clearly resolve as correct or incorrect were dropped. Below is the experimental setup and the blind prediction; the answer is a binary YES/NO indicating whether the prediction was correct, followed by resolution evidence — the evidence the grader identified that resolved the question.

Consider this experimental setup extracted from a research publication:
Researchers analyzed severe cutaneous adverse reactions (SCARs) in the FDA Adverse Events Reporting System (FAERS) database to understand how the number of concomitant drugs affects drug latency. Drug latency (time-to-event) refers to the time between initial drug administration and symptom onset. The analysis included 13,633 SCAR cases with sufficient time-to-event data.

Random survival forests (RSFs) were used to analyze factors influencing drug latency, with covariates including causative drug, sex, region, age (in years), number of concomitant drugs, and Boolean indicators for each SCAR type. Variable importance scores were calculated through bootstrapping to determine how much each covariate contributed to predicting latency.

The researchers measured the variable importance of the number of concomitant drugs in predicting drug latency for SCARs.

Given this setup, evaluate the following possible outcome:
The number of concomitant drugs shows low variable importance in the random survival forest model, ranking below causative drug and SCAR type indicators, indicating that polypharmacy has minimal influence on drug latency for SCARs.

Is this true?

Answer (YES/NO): NO